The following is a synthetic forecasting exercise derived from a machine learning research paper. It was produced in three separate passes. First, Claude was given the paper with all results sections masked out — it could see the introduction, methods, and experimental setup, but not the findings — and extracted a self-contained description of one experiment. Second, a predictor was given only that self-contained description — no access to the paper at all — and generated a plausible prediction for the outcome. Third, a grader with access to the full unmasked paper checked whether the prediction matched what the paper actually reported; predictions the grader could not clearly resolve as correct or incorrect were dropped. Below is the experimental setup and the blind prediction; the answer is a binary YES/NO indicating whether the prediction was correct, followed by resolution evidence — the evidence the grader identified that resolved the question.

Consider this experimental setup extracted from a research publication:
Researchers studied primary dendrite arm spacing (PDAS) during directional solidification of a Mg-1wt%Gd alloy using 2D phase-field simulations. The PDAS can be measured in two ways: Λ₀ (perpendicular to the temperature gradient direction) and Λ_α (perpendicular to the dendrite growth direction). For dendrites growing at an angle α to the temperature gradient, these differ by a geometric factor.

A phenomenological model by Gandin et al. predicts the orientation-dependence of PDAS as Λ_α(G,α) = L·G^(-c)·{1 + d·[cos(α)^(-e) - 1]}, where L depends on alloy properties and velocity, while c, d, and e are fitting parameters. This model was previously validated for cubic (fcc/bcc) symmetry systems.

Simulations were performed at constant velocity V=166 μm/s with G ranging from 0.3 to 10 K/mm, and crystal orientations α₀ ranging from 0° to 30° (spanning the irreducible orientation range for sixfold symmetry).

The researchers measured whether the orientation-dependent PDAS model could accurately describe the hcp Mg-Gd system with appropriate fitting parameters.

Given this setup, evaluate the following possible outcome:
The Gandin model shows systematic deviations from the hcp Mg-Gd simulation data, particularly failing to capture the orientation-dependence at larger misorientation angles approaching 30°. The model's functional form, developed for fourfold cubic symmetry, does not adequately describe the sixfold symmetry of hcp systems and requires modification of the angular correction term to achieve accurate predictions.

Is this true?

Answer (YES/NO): NO